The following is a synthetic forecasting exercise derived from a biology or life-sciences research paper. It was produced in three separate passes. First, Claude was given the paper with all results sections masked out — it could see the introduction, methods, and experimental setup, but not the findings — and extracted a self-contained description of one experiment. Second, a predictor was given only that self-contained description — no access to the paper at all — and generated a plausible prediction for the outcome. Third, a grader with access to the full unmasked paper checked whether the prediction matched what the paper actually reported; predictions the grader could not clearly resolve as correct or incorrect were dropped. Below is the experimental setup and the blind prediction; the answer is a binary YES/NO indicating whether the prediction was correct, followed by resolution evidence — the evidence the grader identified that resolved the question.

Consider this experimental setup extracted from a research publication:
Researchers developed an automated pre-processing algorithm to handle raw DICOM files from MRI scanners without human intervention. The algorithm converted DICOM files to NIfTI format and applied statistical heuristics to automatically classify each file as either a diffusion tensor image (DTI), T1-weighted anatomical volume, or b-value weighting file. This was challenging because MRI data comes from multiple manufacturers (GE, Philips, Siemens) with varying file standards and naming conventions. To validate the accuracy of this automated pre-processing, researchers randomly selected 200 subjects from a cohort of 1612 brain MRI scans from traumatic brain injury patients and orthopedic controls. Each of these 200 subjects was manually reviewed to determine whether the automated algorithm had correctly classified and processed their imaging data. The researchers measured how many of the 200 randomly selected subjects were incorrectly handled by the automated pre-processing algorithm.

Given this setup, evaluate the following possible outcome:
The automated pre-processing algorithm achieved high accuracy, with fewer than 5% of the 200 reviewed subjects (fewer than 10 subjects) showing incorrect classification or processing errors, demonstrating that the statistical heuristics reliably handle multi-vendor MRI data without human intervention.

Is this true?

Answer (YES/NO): YES